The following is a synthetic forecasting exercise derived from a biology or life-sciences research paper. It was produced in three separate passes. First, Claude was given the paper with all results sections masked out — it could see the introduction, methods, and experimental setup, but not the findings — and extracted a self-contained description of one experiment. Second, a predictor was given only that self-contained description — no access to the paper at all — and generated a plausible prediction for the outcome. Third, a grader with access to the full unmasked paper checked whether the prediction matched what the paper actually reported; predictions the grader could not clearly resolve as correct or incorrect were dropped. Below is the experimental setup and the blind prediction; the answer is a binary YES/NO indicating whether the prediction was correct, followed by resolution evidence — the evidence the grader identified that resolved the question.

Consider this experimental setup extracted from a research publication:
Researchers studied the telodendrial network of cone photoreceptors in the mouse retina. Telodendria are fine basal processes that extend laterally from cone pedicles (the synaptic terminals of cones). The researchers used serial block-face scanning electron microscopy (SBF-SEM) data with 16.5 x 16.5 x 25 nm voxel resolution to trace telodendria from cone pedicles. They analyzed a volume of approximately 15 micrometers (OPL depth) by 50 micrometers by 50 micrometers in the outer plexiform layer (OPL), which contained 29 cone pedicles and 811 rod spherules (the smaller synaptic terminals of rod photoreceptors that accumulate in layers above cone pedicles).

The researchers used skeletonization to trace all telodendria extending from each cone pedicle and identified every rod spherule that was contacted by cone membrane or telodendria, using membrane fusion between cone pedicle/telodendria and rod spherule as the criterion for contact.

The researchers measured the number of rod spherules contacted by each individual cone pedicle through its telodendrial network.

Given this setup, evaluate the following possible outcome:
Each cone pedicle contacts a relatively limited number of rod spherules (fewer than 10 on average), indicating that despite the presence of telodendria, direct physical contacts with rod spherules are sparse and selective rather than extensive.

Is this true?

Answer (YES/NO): NO